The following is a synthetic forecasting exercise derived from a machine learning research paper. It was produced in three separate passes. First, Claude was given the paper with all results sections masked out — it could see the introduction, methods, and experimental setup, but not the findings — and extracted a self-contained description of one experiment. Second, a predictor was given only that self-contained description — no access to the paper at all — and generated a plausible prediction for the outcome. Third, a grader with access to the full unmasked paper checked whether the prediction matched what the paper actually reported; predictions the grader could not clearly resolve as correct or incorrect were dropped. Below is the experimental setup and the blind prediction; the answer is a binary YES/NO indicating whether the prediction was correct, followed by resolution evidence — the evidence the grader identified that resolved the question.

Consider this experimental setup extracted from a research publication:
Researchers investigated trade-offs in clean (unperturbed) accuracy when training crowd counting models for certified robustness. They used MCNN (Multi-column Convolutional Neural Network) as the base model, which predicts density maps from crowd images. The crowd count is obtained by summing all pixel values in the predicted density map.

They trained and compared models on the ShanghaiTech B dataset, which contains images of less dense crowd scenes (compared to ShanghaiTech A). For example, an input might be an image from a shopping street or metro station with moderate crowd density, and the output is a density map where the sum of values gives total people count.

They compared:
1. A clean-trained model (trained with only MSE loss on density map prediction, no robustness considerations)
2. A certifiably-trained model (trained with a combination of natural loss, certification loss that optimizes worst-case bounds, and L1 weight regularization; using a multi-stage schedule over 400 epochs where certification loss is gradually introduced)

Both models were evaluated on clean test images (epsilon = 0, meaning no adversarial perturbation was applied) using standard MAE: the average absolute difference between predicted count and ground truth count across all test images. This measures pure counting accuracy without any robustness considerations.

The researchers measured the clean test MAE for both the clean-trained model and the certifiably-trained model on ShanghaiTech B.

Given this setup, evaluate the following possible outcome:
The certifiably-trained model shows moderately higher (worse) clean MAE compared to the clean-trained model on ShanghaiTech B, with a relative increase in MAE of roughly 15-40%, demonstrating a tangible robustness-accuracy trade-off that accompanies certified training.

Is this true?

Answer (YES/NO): NO